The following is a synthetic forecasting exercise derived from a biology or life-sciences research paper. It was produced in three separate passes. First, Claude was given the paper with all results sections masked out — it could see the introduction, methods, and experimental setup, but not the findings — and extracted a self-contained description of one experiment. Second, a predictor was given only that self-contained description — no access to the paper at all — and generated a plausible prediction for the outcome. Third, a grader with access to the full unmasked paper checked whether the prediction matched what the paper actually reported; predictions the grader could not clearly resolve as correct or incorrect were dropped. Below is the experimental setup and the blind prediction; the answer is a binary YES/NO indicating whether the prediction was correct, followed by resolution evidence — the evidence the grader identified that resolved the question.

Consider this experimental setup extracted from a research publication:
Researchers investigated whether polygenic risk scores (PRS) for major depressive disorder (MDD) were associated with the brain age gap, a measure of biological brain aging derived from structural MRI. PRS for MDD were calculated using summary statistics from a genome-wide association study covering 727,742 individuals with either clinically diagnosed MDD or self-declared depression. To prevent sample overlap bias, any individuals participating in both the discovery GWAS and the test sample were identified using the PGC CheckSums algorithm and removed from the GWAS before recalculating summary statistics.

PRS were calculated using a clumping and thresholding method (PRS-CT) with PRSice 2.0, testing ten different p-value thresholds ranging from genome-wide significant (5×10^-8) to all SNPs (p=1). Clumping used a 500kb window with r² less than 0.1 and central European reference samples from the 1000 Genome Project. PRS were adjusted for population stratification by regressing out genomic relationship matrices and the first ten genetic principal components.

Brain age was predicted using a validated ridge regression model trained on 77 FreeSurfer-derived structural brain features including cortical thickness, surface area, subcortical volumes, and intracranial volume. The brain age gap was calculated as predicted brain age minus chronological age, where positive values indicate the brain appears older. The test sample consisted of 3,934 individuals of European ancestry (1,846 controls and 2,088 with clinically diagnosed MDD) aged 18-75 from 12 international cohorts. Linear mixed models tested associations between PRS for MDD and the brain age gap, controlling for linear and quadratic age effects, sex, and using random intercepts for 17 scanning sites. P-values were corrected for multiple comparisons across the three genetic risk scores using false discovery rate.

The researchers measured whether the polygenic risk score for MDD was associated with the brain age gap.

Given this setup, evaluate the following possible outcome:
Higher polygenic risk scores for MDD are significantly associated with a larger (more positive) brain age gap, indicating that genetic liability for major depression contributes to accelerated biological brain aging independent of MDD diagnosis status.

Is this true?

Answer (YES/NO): YES